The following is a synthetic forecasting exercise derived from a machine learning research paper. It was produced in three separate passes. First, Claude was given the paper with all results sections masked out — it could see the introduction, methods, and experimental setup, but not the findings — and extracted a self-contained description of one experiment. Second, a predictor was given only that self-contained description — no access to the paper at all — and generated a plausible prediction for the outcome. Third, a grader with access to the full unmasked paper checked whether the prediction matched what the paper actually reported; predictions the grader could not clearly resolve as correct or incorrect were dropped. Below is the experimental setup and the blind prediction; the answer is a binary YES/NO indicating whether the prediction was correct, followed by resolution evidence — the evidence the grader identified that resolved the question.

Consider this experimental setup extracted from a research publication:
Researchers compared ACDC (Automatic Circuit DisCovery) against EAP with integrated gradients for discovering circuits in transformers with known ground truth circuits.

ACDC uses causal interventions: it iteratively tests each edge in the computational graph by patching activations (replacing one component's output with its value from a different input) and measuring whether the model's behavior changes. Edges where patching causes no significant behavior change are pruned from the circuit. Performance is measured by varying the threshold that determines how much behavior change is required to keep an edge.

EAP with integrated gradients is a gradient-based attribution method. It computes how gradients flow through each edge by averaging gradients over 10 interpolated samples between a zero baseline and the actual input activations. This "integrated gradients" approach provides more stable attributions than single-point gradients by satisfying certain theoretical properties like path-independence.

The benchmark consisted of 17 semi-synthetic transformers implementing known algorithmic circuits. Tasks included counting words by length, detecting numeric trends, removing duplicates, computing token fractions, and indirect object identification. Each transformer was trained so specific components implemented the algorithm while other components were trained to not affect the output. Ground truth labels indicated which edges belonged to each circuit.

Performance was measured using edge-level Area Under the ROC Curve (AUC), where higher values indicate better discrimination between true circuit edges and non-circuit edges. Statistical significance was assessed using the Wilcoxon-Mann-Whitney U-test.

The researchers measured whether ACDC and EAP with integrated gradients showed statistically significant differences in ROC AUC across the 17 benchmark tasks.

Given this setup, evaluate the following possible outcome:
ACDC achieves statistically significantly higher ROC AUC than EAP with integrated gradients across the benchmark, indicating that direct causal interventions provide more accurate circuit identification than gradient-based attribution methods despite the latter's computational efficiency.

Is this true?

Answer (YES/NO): NO